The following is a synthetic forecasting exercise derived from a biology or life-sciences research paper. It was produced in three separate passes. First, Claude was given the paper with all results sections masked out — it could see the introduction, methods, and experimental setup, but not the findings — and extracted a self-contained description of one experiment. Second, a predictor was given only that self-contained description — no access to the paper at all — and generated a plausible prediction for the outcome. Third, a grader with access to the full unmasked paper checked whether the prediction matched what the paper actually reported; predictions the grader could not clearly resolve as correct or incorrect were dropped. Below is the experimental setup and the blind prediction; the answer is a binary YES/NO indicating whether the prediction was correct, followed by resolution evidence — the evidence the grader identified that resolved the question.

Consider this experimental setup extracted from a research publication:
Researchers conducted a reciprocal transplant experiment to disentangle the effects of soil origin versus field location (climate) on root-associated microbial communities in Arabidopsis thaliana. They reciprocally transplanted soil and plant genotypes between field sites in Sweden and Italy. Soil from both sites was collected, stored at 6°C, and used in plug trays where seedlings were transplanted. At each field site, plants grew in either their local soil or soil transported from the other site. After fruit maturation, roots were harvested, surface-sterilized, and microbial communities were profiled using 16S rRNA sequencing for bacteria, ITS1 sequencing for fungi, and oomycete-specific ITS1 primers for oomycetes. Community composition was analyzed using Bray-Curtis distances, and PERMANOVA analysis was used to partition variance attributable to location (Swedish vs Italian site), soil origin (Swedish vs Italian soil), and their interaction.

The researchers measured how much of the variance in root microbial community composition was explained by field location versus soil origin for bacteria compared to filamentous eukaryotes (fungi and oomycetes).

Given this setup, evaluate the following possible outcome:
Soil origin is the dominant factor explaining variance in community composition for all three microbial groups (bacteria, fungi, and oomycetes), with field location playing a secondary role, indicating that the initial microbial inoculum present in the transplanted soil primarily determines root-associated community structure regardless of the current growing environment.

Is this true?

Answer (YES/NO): NO